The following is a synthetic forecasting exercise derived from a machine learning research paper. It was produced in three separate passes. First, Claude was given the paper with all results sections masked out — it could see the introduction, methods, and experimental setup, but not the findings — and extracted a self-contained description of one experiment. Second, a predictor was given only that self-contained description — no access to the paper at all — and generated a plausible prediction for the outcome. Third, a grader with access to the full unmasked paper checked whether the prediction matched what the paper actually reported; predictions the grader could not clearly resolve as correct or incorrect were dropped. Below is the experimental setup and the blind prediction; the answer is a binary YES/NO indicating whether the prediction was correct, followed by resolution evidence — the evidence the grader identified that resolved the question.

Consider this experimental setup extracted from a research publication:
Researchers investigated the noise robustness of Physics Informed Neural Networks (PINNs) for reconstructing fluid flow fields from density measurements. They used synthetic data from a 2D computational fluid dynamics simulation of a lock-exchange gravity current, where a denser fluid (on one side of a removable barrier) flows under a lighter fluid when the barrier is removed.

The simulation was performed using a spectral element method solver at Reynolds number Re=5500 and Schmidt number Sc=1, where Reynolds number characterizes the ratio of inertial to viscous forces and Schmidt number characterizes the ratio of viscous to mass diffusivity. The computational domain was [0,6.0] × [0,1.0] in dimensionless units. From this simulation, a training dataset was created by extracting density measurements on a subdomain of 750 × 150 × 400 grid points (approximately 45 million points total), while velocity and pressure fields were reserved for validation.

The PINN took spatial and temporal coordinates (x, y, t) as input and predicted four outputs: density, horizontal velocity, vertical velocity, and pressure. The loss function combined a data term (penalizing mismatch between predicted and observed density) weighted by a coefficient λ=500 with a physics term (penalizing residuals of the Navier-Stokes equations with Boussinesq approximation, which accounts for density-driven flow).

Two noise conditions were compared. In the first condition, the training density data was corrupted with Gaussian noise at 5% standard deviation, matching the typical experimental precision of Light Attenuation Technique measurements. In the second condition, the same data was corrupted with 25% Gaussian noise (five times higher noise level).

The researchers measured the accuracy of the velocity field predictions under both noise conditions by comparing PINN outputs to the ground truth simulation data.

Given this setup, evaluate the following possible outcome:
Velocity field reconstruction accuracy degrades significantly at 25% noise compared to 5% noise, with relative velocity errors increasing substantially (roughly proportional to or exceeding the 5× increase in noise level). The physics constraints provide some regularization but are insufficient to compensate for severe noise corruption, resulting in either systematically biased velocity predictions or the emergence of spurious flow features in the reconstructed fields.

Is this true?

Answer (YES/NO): NO